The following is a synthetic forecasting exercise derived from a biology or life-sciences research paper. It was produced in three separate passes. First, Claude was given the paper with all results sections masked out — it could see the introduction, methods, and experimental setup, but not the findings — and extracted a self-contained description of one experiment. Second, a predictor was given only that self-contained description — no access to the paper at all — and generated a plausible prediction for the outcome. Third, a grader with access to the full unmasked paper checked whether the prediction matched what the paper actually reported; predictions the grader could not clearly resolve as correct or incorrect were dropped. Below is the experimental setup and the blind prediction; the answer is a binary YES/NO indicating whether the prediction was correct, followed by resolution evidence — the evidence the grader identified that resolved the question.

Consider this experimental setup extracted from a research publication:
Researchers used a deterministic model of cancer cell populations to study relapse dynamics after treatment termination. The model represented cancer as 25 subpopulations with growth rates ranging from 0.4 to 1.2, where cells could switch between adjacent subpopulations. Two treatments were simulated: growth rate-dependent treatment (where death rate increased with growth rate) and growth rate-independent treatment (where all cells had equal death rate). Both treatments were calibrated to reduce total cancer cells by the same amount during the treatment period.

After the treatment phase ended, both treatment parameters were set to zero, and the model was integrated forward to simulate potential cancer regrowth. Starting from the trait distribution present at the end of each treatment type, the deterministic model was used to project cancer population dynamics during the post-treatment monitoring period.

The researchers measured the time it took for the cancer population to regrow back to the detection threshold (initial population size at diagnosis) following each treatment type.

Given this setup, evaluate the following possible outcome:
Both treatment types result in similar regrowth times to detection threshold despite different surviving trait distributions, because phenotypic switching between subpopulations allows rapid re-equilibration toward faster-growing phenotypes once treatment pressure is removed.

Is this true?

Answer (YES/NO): NO